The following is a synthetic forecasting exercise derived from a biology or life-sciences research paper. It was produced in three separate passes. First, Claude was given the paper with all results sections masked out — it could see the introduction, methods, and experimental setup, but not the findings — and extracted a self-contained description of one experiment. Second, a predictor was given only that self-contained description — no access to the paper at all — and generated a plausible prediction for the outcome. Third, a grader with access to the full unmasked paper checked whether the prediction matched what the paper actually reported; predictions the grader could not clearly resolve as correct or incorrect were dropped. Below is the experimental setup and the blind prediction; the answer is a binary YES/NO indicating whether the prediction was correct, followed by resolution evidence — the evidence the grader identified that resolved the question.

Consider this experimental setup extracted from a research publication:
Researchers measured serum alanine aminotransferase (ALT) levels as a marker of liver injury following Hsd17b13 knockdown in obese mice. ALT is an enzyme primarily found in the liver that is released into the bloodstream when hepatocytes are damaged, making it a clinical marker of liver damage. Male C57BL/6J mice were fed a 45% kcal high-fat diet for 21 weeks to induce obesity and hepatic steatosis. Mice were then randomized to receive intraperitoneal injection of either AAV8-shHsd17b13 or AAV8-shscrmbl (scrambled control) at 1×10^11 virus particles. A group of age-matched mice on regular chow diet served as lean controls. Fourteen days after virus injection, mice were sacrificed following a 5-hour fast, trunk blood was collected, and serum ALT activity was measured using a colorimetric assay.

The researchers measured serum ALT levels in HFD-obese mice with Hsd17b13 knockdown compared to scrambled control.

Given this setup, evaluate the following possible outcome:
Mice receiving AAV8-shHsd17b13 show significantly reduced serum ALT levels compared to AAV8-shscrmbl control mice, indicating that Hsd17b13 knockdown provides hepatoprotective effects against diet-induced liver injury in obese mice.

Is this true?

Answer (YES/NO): YES